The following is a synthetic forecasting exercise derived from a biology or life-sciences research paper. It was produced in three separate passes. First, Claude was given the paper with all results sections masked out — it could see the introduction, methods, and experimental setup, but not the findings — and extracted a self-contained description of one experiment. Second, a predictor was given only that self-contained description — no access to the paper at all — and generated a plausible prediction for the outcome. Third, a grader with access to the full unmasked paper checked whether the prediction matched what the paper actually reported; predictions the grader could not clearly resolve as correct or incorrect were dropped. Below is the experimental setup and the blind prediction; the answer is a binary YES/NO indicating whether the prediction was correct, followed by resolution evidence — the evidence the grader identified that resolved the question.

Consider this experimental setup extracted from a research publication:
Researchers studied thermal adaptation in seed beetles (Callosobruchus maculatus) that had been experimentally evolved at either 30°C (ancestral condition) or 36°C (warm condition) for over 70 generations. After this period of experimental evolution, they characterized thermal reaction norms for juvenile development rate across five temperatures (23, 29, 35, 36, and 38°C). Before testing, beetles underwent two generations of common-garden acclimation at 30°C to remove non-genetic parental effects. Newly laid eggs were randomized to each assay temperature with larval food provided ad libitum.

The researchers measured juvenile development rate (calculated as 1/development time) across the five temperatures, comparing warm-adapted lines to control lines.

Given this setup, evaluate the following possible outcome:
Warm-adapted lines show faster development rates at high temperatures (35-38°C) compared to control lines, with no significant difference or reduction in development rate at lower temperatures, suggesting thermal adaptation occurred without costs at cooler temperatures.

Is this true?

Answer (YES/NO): NO